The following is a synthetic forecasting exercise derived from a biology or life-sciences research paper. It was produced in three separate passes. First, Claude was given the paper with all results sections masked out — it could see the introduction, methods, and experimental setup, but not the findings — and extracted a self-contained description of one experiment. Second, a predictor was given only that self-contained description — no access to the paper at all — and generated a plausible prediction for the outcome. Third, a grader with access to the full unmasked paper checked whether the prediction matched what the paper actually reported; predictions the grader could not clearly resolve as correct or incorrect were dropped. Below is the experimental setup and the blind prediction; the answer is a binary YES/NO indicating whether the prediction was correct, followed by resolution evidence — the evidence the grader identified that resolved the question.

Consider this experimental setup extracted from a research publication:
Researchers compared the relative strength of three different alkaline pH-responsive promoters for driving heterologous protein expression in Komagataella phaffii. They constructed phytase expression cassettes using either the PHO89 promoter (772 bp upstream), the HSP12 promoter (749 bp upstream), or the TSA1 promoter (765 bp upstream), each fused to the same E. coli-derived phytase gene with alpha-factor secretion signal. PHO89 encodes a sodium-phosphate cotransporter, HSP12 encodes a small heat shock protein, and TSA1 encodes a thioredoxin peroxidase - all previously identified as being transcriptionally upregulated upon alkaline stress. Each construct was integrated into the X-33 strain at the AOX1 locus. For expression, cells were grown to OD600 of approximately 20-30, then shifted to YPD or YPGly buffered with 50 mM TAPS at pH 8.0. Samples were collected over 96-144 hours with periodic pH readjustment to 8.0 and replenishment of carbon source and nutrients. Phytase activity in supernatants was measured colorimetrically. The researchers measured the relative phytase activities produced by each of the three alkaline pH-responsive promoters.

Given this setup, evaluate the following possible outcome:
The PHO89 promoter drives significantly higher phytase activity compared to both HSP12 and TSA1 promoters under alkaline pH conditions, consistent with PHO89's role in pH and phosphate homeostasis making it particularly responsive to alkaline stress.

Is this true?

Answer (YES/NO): NO